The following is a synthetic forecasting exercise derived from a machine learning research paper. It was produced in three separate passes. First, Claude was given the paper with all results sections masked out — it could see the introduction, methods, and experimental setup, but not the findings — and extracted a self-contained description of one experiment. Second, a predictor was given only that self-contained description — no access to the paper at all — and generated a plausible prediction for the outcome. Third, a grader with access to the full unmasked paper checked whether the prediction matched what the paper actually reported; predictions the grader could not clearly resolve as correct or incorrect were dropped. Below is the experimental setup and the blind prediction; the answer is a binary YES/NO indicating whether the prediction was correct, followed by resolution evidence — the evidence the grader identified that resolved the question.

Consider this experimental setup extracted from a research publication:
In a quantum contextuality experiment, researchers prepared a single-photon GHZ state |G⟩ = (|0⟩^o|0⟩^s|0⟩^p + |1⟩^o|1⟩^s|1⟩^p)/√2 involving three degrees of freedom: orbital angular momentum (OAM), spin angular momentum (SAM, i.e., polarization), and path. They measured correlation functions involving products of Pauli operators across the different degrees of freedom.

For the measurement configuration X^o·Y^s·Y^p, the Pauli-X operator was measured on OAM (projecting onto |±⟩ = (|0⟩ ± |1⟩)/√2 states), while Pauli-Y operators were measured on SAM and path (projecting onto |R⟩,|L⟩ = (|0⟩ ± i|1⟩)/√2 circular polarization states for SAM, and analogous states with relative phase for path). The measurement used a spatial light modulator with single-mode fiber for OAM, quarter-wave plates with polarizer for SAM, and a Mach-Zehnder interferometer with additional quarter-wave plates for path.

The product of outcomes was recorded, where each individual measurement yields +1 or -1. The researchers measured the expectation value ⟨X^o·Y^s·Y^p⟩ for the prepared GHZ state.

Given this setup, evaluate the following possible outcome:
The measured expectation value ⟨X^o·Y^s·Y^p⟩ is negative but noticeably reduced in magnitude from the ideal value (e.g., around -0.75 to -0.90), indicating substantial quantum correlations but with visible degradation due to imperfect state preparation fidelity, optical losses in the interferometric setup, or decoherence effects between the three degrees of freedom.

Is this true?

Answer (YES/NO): YES